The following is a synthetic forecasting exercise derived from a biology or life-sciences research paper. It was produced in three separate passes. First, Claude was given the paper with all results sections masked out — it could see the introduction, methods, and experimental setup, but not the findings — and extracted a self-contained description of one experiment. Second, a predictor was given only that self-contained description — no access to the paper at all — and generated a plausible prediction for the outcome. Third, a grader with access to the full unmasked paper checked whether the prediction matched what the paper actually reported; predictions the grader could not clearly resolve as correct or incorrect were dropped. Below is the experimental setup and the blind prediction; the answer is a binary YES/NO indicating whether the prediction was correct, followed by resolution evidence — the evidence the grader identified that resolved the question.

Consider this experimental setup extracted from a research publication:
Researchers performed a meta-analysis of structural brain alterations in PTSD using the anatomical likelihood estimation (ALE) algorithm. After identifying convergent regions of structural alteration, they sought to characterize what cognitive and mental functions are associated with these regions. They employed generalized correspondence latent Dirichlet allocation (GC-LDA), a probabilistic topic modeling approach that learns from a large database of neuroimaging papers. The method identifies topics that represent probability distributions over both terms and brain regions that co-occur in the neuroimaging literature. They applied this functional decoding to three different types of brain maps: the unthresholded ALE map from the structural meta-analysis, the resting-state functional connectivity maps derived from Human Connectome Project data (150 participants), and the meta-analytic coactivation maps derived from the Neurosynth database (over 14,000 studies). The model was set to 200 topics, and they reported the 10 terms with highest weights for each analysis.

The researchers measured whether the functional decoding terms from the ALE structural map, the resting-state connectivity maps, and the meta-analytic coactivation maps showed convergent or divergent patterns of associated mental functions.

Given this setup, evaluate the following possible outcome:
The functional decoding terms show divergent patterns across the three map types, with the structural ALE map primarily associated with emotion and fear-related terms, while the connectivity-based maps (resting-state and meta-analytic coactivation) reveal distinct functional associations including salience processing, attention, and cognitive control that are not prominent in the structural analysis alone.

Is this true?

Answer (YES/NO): NO